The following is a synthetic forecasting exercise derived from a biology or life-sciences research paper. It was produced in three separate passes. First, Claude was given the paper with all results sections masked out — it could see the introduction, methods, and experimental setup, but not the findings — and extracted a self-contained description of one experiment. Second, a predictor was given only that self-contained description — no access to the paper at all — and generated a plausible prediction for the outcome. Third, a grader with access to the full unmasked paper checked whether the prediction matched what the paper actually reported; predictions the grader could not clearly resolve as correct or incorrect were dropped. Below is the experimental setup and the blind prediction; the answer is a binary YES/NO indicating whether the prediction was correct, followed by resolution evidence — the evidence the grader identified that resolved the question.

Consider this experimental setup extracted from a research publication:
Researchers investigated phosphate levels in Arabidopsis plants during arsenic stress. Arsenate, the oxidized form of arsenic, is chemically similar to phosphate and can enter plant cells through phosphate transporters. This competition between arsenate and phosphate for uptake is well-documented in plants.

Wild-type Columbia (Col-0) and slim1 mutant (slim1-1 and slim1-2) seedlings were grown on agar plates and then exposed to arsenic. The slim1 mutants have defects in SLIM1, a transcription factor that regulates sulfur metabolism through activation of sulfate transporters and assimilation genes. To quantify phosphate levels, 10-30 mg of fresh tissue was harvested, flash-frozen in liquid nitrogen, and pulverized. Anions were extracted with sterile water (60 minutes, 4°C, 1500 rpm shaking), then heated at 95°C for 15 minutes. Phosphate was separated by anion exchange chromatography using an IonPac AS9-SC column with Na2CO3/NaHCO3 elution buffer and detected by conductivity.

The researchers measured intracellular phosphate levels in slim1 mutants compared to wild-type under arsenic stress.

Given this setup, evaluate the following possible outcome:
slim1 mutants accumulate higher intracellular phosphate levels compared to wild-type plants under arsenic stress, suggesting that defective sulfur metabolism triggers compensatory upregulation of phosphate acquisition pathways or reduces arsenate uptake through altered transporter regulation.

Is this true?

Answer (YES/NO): YES